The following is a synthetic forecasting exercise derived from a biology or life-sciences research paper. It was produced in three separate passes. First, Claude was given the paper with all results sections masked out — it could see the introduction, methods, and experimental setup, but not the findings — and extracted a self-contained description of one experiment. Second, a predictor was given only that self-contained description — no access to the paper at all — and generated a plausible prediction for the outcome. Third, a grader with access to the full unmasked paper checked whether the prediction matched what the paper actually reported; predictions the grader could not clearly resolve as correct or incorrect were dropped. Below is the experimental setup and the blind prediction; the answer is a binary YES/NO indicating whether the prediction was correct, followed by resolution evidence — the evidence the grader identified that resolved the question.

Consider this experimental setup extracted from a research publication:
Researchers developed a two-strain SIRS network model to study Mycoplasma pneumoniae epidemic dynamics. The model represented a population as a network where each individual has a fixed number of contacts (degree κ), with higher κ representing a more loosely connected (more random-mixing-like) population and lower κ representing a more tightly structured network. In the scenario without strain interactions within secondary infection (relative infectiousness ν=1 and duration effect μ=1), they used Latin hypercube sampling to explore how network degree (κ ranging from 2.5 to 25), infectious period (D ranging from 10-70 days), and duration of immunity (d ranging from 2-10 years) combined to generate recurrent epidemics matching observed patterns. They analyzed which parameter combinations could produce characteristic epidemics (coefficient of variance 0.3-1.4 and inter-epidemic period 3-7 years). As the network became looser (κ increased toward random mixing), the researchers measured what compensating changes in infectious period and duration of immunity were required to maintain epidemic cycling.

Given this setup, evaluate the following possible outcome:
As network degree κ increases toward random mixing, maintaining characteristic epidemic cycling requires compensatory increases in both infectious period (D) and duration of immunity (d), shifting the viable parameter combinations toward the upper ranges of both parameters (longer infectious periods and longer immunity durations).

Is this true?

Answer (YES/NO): NO